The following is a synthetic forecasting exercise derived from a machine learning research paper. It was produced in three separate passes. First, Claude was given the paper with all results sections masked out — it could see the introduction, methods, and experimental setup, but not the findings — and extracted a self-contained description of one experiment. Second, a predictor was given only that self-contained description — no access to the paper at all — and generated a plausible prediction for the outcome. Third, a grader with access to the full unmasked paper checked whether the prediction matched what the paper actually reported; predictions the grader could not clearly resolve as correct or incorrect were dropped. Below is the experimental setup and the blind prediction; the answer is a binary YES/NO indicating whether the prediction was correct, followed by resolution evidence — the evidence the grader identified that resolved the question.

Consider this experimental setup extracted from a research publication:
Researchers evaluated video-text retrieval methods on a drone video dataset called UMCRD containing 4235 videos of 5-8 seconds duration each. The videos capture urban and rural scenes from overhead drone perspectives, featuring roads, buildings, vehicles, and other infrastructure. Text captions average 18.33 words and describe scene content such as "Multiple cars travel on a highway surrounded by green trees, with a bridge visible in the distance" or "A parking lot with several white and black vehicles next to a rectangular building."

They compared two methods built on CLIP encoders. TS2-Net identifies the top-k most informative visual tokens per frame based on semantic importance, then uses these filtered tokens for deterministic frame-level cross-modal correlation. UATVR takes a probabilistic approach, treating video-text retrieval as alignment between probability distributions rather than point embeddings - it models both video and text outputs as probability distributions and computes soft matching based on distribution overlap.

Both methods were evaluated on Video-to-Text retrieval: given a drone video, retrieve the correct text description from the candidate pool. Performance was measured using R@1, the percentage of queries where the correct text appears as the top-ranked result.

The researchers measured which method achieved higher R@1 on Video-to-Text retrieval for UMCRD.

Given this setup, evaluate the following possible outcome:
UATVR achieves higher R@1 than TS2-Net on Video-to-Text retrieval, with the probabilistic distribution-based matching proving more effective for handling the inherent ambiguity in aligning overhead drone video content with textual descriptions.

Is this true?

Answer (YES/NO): NO